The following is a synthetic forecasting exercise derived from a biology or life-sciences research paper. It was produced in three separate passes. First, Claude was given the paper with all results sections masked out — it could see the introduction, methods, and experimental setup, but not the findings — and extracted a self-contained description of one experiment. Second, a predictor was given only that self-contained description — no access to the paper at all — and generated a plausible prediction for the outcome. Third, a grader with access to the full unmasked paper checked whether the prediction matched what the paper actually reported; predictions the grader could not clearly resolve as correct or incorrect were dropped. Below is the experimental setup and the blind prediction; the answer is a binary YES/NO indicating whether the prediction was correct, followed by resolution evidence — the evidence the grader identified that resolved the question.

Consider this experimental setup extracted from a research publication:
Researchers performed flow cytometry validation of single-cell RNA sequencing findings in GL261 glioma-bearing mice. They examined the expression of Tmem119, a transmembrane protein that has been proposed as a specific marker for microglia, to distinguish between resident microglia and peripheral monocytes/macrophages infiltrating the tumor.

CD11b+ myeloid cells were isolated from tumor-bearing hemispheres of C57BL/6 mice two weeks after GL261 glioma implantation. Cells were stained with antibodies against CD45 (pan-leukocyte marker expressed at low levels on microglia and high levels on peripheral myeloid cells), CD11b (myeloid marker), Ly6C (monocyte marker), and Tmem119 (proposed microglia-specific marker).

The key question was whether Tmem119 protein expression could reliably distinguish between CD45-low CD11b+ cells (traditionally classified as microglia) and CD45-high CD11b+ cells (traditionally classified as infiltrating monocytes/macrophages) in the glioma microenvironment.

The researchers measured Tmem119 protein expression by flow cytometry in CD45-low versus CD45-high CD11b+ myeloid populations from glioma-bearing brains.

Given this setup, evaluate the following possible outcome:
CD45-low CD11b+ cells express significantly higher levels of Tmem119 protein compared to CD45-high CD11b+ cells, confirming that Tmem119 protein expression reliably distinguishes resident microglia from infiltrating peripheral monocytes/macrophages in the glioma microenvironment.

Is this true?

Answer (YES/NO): YES